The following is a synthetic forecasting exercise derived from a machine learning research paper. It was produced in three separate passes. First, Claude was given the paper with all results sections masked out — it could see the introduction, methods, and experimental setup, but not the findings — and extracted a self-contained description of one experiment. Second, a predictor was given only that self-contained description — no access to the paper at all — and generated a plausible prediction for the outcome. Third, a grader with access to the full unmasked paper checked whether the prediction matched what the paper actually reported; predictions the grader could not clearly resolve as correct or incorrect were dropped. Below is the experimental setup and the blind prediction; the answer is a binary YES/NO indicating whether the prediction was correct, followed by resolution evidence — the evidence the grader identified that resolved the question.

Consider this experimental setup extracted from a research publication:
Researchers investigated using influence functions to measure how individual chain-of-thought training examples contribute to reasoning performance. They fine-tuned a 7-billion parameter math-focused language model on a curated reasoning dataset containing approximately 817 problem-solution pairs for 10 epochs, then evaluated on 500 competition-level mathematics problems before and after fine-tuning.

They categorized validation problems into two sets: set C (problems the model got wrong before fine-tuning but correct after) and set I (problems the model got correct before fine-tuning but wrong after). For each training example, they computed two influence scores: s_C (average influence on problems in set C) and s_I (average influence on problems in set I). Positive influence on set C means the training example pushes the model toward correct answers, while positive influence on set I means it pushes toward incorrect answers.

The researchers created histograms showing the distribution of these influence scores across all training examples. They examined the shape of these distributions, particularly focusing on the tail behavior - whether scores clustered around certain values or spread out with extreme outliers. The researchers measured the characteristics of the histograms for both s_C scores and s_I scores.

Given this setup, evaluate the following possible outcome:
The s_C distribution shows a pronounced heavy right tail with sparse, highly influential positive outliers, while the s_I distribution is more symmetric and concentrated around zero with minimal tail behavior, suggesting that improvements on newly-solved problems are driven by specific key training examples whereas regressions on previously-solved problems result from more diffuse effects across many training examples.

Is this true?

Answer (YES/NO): NO